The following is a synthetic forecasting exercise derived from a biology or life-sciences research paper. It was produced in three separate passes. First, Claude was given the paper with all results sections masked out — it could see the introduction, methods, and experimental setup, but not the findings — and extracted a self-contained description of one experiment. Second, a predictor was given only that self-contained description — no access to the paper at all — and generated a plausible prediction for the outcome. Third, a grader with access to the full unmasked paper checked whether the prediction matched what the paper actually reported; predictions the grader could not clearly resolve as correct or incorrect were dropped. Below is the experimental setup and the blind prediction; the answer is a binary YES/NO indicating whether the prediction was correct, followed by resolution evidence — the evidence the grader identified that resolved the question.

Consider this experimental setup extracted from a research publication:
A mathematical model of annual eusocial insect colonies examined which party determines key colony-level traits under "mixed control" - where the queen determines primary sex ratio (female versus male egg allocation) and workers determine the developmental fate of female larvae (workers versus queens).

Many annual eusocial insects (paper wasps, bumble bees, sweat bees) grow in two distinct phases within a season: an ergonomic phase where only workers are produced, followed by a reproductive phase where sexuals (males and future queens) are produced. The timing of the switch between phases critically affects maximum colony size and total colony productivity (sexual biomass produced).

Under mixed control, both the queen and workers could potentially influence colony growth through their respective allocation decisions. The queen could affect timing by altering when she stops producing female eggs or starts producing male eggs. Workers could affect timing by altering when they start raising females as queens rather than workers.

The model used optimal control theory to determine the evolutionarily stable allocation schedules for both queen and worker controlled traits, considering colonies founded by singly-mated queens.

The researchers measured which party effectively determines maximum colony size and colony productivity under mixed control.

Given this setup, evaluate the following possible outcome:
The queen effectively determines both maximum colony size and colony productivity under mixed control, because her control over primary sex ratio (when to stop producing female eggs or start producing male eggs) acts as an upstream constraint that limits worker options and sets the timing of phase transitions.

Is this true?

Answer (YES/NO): NO